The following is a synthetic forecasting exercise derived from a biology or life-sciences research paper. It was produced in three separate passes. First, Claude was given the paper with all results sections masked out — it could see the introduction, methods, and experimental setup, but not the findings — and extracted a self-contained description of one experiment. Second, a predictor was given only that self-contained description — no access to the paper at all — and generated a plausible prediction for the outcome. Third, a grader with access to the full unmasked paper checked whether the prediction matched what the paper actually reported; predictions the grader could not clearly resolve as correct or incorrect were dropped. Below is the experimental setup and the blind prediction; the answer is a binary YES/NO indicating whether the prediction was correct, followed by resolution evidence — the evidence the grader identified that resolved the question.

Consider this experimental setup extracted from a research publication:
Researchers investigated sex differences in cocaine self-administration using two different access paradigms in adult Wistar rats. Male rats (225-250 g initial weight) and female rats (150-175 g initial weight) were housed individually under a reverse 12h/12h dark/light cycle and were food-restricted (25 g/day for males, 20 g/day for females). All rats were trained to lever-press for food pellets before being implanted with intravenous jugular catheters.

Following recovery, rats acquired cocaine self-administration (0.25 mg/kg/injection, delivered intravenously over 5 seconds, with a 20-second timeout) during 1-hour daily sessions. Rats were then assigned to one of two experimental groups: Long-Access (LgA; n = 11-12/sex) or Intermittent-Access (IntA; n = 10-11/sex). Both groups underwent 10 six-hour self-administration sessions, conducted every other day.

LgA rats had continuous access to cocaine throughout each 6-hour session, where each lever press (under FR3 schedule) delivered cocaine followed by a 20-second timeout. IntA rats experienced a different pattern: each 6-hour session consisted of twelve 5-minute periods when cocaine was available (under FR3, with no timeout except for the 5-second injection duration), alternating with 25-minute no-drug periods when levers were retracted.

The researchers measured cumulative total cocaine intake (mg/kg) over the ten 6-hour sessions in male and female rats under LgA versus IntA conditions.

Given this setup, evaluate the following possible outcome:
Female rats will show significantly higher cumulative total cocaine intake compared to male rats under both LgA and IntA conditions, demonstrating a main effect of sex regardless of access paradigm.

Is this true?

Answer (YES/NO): NO